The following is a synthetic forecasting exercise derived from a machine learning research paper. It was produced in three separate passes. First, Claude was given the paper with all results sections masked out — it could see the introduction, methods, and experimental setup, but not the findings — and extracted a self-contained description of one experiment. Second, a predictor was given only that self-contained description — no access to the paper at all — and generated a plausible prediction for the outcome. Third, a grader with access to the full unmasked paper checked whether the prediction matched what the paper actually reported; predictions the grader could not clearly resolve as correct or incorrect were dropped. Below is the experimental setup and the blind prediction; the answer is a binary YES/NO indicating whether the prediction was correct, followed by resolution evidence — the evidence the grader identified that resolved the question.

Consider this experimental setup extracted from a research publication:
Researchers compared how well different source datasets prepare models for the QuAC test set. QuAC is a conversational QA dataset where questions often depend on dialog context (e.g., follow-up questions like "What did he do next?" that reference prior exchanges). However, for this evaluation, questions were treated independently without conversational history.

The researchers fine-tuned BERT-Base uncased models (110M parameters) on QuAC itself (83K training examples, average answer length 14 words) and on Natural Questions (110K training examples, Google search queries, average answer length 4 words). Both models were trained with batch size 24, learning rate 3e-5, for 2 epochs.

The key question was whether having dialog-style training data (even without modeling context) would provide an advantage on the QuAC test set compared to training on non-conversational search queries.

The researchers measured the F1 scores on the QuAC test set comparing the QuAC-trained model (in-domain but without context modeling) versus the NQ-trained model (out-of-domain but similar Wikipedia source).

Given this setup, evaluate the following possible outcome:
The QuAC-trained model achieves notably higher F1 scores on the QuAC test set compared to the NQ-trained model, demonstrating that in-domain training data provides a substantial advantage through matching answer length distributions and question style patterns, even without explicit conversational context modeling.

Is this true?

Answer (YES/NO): YES